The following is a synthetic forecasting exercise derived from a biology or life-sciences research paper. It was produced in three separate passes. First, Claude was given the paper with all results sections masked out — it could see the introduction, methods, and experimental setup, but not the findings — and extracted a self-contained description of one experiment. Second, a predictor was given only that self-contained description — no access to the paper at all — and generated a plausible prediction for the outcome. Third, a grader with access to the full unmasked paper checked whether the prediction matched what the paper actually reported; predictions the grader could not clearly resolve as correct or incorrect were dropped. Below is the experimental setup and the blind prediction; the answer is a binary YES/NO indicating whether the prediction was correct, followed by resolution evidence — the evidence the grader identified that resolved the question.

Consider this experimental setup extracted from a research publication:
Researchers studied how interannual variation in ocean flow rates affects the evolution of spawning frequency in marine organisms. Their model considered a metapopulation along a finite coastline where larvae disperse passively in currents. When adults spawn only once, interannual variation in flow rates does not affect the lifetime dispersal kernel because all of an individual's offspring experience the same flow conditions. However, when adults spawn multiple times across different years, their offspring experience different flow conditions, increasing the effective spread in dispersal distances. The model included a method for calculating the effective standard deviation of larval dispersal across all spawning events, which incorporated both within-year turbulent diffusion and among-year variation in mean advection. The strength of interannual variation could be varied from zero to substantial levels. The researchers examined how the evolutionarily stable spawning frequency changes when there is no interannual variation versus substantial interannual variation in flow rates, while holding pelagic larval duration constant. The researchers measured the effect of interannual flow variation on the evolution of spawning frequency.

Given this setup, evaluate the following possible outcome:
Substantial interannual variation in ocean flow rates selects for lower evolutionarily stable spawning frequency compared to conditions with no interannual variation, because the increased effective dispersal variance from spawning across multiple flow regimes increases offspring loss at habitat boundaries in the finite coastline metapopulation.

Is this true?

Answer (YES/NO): NO